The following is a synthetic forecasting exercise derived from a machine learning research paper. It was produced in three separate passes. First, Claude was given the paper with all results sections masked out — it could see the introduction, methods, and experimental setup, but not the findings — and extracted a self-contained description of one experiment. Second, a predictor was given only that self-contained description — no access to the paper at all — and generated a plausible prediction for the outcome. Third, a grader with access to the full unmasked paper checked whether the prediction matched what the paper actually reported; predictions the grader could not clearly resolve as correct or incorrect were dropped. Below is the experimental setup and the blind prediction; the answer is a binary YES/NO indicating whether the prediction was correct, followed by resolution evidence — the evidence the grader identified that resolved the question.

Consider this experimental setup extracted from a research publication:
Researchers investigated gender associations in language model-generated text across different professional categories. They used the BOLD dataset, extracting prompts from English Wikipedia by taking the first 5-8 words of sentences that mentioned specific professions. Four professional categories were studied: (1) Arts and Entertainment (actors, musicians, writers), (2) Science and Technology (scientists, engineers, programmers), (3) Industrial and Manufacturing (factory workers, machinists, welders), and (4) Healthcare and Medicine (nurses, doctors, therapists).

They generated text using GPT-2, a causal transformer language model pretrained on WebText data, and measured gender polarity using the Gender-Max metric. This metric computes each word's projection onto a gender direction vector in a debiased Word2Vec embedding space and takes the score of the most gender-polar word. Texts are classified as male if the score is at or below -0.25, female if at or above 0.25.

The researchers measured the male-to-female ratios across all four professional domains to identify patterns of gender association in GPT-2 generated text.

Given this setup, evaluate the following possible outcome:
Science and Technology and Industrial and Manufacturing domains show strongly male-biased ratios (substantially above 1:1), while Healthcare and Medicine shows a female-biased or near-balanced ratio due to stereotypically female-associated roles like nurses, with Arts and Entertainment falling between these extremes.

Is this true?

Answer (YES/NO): NO